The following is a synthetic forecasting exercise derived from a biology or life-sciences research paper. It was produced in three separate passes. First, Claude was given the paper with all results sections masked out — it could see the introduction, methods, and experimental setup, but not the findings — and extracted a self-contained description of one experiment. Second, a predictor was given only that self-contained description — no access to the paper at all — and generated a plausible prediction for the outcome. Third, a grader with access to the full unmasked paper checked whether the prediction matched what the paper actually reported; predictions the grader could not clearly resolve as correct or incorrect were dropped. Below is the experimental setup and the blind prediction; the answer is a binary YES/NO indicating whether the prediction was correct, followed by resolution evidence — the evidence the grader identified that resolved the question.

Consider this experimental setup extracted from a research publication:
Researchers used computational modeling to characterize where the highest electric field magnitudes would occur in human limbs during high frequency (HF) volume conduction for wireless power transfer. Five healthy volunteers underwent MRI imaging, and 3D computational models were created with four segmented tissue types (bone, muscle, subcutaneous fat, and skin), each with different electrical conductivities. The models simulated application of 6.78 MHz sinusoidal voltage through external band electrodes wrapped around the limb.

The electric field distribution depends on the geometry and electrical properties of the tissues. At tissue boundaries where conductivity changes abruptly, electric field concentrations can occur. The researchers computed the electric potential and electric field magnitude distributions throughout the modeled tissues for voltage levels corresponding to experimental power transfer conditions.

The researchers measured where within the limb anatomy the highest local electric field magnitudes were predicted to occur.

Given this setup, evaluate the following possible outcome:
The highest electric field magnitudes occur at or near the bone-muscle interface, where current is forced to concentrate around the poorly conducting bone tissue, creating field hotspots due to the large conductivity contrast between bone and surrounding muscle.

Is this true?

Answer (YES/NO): NO